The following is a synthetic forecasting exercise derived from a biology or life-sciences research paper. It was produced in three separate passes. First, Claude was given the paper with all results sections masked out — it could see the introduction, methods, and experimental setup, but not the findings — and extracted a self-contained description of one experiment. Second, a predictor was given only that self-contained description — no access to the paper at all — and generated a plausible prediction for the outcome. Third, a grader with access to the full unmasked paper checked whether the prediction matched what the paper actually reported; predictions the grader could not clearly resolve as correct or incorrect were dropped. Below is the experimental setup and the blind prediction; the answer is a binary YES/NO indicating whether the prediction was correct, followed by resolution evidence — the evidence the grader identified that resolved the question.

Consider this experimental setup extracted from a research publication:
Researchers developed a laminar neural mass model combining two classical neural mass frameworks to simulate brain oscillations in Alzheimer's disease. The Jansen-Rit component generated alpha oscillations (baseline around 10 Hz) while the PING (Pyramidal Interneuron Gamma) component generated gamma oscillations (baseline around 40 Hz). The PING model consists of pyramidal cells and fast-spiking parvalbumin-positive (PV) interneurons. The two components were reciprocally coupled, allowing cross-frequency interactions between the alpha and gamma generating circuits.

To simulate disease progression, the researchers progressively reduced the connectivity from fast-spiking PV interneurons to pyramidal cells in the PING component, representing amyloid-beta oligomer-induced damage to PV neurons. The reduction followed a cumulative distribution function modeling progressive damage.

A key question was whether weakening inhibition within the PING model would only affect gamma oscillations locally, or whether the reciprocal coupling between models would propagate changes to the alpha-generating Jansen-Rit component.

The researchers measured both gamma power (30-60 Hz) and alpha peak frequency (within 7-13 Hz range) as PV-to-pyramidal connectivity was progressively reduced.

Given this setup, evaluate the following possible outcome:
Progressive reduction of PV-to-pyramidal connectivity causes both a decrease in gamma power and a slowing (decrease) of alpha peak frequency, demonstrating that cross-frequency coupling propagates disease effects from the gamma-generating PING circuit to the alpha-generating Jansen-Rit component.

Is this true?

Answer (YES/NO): NO